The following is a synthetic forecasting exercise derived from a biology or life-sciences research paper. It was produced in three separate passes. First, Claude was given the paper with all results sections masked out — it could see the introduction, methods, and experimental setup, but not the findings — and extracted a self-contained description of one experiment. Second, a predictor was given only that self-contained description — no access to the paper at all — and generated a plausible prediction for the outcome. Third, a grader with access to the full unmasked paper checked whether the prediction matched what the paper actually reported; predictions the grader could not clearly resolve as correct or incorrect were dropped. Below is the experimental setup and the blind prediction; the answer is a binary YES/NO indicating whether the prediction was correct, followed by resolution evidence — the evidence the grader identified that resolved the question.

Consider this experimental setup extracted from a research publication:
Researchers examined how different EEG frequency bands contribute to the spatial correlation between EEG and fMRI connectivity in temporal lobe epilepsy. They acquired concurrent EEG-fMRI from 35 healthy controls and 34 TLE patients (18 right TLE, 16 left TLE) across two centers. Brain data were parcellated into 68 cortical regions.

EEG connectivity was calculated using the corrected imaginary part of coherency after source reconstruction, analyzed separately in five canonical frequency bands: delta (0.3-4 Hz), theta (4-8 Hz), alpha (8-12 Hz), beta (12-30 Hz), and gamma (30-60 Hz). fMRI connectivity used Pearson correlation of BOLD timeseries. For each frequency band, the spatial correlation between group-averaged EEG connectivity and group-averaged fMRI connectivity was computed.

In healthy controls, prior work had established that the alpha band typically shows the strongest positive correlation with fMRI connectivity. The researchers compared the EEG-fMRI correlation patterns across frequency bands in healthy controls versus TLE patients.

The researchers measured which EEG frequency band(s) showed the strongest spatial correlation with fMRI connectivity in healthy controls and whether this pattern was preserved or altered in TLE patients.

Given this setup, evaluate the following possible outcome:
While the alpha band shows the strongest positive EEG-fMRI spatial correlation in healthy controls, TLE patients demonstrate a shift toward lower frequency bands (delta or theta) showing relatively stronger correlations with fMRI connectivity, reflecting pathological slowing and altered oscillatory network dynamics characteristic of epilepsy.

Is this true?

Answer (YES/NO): NO